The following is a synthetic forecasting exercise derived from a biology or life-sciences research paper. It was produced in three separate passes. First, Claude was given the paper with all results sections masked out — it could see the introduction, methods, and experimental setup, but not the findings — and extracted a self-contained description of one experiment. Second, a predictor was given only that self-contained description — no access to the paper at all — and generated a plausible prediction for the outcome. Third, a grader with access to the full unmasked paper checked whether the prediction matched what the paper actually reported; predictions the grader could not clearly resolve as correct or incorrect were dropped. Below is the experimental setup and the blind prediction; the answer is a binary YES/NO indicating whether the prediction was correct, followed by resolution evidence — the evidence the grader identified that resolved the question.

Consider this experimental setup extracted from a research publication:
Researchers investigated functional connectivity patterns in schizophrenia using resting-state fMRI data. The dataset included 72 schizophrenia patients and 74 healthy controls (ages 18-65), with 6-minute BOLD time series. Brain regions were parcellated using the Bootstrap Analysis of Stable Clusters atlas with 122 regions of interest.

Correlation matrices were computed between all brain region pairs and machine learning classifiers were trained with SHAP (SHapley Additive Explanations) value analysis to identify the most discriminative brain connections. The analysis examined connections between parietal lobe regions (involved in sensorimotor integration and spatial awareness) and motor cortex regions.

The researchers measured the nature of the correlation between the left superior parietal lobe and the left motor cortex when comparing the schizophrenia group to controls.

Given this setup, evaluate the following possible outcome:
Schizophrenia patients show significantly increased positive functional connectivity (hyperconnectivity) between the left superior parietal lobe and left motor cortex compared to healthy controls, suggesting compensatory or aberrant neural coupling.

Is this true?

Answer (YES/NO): YES